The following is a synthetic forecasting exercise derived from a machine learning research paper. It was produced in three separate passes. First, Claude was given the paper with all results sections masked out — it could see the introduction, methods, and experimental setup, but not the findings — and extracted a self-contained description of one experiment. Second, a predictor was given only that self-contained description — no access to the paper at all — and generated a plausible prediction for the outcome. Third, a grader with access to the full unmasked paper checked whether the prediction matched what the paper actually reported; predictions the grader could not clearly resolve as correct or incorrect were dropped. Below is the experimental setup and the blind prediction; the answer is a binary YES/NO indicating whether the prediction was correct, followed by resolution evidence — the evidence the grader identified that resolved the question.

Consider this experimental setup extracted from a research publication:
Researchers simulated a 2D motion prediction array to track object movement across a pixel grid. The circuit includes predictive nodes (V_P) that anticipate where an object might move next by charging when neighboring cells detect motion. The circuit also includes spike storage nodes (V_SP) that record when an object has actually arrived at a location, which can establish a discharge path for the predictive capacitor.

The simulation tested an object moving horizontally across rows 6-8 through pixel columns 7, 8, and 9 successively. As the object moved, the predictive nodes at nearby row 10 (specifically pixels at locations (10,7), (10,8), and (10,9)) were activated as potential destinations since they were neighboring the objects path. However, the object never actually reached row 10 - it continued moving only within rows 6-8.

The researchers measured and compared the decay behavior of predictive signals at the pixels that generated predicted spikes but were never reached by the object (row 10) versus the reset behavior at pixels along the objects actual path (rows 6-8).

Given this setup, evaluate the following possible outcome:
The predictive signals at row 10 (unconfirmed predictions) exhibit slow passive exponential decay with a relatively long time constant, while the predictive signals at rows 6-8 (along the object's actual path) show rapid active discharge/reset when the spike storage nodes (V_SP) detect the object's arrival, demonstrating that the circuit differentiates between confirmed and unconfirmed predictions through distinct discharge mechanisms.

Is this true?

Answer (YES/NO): YES